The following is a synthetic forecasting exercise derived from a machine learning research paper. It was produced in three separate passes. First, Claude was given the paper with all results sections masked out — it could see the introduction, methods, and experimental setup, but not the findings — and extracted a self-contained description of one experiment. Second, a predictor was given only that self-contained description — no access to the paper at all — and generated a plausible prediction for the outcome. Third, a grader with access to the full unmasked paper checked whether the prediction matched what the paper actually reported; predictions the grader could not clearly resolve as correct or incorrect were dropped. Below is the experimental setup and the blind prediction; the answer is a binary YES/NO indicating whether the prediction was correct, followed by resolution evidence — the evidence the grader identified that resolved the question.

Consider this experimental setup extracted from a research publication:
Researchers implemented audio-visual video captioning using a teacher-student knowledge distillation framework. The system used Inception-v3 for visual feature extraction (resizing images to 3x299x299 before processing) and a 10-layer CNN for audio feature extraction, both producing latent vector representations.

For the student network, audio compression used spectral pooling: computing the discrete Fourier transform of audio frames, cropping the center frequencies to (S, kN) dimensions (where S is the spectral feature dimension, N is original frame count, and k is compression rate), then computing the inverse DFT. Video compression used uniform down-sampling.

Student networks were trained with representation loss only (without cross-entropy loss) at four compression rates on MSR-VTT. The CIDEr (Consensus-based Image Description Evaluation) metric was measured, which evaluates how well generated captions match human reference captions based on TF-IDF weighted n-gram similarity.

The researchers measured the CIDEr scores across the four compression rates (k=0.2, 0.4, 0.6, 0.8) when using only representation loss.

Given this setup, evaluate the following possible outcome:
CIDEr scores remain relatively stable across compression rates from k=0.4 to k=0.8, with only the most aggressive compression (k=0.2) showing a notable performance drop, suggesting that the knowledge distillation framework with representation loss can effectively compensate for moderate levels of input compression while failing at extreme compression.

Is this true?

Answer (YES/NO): NO